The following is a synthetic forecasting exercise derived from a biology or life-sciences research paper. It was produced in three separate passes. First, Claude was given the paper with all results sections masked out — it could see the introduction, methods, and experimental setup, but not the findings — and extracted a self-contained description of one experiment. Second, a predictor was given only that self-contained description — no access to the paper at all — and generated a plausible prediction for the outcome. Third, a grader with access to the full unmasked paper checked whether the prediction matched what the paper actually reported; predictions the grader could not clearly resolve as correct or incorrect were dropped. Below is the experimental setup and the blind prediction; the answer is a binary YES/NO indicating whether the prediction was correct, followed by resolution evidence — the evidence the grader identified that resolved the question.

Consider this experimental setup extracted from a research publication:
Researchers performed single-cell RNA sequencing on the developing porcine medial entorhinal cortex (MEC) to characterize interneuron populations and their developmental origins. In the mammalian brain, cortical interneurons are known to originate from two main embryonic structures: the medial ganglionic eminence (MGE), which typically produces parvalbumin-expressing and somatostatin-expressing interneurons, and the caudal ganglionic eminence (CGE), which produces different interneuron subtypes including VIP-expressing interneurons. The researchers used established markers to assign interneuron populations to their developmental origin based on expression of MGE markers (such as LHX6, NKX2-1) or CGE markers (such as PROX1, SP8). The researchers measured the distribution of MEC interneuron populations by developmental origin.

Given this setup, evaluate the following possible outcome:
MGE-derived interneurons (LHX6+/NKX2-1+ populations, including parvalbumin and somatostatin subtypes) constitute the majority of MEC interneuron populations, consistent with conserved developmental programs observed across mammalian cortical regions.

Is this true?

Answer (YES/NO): YES